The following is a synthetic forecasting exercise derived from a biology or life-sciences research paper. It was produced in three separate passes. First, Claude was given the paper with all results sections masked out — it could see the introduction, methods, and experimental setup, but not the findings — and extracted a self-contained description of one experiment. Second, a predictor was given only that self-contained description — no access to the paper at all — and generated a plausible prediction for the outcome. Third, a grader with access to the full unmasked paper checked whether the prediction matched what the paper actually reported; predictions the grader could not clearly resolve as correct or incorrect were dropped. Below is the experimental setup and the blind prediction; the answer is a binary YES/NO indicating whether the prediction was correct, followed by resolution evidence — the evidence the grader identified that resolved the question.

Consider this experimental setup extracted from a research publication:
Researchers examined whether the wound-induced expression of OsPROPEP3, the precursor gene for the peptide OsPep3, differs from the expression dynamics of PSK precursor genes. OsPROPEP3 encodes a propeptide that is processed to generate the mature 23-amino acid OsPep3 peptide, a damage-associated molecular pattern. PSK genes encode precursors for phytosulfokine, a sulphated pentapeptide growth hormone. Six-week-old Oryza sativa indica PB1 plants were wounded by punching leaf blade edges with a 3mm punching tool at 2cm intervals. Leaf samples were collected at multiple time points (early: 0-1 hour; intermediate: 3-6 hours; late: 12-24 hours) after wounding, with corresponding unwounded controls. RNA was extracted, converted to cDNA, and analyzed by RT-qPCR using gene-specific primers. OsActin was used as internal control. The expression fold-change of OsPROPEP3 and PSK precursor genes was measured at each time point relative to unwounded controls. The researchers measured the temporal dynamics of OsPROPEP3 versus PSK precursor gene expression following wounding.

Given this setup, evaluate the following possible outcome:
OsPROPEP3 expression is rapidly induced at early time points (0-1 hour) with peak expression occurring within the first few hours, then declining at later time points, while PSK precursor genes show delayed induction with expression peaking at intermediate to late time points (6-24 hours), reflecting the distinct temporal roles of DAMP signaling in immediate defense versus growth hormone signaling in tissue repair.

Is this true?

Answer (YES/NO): NO